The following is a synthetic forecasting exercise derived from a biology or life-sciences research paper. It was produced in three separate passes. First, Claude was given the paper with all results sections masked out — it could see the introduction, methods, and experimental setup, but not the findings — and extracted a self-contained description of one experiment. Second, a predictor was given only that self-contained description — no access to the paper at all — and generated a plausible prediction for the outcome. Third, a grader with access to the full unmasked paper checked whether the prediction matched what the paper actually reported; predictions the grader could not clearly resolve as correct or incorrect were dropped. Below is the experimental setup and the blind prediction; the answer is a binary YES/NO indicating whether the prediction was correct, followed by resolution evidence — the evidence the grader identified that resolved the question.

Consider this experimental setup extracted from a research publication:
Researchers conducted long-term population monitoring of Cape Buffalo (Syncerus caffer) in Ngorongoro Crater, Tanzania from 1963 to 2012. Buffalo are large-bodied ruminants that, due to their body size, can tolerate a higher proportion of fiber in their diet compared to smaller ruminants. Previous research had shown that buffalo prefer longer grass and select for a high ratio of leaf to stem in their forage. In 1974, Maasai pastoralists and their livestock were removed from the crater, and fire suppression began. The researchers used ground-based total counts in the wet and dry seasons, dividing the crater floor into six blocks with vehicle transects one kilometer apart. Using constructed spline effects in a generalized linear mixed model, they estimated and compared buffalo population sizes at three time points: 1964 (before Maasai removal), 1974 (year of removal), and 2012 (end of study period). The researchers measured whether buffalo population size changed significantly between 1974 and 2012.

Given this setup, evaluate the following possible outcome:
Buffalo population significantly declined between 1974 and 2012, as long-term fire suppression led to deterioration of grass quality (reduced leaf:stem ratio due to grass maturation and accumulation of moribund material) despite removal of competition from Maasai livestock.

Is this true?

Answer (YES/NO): NO